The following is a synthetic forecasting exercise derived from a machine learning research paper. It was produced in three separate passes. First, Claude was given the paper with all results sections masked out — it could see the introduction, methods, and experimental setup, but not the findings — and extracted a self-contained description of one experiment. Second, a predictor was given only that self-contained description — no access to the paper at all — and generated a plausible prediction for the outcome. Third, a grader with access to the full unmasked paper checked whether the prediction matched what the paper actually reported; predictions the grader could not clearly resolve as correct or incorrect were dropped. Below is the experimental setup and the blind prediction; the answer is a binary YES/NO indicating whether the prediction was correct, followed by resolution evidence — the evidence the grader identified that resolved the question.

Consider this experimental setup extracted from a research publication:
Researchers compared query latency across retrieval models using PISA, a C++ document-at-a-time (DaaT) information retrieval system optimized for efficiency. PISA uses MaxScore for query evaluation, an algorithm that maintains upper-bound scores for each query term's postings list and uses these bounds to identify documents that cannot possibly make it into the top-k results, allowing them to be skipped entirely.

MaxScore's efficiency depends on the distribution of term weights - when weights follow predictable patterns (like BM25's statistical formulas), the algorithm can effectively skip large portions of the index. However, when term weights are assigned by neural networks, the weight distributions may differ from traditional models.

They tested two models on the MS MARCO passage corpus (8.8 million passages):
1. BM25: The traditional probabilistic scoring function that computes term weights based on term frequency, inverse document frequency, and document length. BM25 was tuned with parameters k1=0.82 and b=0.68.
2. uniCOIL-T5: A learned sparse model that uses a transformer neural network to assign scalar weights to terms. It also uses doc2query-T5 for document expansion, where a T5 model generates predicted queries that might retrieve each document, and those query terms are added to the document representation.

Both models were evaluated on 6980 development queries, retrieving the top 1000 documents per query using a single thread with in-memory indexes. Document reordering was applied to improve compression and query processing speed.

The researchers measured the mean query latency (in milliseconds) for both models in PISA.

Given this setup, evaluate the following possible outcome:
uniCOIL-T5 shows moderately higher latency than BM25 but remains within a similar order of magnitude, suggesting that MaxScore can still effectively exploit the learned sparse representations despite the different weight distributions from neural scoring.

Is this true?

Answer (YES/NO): NO